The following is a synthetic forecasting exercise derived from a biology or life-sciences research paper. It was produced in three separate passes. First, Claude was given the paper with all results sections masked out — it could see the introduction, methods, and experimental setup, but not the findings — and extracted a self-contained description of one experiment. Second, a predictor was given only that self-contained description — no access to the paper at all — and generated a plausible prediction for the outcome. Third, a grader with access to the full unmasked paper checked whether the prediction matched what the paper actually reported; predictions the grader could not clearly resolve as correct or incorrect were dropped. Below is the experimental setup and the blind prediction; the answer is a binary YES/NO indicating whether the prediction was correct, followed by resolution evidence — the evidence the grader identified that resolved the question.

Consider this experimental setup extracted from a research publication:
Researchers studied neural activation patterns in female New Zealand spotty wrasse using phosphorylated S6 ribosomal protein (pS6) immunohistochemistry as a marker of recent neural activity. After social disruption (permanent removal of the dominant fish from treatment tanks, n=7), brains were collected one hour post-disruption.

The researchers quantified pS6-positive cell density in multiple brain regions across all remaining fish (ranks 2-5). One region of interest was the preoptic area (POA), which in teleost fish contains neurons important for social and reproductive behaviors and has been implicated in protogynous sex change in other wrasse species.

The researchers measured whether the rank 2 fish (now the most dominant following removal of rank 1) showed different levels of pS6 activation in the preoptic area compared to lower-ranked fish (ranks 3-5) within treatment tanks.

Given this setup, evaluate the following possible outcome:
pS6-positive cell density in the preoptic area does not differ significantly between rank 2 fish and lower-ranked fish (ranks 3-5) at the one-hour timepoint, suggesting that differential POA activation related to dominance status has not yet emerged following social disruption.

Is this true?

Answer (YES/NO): NO